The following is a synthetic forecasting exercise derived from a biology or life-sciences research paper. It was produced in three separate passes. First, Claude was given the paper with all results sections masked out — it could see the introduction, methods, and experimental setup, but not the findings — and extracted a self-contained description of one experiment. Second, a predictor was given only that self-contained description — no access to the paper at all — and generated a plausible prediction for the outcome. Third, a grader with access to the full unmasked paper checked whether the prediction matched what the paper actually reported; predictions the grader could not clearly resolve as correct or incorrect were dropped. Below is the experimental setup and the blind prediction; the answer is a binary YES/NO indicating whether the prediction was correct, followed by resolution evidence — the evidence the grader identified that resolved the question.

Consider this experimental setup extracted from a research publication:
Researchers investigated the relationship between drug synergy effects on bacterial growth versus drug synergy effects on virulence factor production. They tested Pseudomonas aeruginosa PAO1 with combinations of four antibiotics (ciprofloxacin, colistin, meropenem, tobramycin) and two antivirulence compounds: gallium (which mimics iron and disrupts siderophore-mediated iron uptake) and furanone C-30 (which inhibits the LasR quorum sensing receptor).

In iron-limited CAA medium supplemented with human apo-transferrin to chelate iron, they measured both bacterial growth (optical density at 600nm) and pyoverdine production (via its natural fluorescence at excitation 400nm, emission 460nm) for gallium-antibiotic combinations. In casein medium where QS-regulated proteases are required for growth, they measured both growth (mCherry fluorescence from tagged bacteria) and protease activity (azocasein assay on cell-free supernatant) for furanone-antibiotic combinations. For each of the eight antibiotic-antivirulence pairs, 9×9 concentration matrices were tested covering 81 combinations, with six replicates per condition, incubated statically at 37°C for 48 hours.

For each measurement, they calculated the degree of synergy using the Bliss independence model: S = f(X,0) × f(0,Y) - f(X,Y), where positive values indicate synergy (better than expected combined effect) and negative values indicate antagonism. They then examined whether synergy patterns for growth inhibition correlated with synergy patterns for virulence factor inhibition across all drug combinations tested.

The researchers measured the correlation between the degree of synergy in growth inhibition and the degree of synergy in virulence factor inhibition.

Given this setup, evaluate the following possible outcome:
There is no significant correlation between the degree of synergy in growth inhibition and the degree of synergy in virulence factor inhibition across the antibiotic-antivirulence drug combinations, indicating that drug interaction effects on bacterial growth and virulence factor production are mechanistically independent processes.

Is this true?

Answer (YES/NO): NO